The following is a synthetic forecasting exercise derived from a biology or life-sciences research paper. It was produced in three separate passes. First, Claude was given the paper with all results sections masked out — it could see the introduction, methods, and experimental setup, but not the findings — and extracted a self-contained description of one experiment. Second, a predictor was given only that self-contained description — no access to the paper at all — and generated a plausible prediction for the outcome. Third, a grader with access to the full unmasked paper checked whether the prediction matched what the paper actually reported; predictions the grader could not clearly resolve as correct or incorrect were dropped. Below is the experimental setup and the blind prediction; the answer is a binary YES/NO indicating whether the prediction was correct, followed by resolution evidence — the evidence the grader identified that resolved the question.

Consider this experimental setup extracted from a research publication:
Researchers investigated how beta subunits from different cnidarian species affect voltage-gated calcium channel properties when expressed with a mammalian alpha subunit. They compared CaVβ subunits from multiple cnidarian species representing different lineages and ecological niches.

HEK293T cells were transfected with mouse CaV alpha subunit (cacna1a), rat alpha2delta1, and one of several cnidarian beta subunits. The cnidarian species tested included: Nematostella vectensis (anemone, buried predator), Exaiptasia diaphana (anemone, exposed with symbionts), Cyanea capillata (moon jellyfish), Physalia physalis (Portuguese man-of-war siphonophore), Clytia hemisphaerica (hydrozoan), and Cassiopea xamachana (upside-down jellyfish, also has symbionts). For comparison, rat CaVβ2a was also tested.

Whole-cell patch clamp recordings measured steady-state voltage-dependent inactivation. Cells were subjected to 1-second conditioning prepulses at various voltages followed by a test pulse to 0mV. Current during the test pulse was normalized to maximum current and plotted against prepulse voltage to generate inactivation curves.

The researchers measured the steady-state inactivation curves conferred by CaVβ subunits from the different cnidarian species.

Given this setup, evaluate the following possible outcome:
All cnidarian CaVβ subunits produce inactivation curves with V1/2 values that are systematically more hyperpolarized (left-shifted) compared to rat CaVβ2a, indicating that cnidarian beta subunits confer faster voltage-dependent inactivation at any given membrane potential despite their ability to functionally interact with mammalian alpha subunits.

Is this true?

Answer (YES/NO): YES